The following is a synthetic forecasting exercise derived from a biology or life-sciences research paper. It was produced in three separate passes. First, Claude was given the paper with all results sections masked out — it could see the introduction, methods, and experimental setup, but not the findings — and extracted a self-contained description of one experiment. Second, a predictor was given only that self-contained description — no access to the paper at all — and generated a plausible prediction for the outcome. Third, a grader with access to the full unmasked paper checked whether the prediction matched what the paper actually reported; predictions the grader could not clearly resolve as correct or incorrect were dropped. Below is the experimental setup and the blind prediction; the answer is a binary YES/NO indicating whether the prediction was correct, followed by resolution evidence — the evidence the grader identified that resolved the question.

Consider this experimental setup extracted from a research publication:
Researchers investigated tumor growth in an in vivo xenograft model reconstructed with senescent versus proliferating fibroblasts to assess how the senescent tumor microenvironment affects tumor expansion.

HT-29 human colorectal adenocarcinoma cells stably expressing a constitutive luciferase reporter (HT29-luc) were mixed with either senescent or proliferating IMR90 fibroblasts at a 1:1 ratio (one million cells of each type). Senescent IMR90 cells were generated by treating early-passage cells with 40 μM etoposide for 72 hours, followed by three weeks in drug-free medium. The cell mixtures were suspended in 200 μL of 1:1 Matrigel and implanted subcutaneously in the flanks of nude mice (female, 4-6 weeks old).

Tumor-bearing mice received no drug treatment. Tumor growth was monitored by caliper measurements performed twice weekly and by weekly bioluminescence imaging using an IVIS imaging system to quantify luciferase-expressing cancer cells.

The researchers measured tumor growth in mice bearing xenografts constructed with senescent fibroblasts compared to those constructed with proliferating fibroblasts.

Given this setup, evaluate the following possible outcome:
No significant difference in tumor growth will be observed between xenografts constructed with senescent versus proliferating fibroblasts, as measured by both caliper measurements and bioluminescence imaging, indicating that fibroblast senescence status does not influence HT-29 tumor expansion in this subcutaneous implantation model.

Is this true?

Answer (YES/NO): NO